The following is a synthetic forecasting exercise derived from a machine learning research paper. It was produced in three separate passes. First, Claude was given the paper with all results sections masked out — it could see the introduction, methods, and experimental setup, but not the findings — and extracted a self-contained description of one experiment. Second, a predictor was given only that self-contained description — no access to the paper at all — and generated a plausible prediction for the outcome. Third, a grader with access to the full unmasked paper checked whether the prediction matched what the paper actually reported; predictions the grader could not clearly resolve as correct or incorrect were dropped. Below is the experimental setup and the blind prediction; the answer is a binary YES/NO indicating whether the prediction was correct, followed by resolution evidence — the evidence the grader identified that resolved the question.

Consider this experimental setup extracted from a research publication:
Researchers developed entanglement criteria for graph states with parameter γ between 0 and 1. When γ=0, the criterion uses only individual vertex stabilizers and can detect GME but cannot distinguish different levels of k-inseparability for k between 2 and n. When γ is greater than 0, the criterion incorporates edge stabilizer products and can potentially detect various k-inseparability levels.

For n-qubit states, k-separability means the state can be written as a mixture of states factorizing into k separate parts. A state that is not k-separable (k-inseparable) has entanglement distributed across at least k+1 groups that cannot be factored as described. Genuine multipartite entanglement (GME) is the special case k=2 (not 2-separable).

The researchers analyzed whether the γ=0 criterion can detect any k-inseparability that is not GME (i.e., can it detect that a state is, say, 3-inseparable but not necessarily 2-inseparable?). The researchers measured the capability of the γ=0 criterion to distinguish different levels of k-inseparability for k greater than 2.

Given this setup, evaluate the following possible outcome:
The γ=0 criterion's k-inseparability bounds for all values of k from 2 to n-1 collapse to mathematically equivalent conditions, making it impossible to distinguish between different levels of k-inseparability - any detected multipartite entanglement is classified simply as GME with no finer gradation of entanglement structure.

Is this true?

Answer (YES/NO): YES